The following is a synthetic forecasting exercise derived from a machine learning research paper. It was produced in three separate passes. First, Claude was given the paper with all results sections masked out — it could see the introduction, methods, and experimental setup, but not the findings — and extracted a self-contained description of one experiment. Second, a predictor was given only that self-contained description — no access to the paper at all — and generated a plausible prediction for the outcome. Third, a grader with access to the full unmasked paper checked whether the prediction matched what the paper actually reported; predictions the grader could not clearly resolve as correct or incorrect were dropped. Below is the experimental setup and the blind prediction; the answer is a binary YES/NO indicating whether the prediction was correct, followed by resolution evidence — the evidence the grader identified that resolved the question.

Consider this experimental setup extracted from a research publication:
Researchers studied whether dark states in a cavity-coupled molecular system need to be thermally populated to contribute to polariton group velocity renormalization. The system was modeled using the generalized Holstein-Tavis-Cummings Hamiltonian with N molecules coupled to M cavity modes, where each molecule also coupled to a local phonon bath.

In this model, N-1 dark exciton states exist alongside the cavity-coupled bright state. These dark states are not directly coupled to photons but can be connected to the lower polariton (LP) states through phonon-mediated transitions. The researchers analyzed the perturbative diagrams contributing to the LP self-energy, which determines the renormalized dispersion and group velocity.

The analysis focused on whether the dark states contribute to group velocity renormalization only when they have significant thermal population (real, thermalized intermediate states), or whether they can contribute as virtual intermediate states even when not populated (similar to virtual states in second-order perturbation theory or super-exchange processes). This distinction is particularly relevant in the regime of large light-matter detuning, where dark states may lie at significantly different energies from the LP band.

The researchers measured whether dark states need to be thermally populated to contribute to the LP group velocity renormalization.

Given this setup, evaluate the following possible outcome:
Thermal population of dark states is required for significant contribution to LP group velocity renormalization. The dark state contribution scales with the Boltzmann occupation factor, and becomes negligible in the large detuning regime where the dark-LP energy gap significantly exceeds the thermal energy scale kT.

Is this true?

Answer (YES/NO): NO